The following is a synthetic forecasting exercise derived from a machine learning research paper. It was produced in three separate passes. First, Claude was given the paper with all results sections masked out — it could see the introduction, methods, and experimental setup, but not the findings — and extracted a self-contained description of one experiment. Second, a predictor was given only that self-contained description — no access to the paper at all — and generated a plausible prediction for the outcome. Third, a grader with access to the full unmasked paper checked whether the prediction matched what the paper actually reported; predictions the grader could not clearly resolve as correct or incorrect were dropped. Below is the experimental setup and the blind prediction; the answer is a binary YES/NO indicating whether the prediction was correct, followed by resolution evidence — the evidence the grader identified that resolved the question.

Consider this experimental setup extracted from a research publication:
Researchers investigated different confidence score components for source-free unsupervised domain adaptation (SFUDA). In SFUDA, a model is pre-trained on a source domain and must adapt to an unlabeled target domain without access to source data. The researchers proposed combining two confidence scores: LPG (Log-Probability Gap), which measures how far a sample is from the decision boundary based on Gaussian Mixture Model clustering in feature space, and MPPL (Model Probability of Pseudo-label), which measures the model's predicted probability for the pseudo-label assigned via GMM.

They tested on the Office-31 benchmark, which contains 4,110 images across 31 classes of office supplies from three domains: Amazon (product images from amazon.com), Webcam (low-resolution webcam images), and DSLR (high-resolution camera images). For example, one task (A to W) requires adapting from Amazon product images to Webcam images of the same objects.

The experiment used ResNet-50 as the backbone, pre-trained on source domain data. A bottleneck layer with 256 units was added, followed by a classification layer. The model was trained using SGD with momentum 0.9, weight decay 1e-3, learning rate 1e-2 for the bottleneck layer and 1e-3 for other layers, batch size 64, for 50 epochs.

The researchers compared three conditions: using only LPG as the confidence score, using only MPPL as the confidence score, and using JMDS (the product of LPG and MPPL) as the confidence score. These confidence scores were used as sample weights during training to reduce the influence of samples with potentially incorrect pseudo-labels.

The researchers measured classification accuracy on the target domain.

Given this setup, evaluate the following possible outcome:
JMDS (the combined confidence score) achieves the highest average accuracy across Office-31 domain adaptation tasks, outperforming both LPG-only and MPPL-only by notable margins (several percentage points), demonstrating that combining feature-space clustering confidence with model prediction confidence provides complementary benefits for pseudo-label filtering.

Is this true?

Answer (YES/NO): NO